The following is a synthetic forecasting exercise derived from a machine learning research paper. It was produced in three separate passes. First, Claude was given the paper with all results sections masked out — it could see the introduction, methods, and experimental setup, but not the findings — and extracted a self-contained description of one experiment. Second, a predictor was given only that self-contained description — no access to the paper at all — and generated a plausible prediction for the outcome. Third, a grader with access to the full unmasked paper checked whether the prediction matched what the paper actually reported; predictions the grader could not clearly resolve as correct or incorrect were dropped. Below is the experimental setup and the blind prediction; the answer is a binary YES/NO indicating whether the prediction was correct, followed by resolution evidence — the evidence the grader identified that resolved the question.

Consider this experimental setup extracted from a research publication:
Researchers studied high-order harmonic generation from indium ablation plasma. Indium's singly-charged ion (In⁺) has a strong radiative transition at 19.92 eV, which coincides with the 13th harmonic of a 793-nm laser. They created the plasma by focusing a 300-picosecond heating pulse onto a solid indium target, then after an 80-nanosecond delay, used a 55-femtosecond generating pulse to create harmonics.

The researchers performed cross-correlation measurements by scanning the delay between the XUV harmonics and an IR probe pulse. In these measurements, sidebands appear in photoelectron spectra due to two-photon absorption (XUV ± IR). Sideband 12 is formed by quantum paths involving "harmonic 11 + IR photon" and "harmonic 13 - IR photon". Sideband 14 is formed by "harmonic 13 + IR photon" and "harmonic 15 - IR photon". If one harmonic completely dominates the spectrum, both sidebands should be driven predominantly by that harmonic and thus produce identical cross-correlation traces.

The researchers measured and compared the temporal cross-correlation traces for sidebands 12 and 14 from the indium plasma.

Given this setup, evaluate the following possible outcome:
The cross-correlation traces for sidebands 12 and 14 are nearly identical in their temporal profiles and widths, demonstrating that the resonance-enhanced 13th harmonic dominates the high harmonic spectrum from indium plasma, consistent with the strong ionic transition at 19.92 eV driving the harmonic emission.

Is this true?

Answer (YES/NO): YES